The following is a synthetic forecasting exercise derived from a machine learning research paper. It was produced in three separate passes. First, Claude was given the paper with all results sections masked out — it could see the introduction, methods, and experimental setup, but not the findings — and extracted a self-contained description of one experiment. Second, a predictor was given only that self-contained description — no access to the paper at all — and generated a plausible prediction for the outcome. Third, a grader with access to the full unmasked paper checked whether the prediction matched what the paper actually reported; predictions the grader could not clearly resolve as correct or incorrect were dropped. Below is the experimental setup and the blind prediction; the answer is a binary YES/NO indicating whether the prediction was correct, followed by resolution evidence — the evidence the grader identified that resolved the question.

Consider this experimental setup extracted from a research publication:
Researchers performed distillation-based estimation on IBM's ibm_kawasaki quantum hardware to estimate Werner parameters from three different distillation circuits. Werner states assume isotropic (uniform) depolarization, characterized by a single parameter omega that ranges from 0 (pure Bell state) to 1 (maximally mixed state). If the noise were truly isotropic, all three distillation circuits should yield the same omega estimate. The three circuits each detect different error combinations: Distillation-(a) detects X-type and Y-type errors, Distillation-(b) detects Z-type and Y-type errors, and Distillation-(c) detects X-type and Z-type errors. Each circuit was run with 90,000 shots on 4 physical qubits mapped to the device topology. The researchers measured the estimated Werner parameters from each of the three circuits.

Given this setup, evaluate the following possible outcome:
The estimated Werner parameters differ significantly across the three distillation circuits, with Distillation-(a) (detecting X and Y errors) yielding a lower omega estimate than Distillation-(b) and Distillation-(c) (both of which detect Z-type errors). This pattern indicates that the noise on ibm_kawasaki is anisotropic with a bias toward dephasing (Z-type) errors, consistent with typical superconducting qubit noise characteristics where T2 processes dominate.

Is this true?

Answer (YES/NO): NO